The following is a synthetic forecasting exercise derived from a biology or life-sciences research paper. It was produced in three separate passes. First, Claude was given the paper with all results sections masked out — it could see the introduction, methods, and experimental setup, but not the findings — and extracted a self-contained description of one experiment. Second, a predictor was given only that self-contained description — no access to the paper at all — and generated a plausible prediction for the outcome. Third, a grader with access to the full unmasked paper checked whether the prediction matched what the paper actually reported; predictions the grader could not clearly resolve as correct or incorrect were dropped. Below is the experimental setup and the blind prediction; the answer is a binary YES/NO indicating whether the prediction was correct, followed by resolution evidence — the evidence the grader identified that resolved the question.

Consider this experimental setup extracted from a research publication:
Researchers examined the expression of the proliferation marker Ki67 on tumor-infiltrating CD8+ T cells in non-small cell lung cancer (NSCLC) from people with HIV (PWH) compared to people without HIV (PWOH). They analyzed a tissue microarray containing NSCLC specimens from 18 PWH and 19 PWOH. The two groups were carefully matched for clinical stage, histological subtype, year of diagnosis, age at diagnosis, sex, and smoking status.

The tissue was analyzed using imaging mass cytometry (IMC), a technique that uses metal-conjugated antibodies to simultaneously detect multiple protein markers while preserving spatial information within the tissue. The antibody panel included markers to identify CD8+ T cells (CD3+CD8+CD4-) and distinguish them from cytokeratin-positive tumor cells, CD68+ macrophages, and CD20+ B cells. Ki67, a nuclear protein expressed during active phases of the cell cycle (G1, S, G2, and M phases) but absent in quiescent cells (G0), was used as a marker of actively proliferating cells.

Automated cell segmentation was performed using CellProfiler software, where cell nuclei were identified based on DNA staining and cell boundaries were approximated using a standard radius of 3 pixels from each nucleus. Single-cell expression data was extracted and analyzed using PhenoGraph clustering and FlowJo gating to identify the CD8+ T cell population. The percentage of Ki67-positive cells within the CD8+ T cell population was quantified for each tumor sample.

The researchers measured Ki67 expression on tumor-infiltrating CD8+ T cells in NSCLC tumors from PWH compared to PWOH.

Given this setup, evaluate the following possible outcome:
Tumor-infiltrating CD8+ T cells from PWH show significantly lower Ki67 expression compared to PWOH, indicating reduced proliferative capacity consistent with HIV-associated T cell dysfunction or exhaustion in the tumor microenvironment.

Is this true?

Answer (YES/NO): NO